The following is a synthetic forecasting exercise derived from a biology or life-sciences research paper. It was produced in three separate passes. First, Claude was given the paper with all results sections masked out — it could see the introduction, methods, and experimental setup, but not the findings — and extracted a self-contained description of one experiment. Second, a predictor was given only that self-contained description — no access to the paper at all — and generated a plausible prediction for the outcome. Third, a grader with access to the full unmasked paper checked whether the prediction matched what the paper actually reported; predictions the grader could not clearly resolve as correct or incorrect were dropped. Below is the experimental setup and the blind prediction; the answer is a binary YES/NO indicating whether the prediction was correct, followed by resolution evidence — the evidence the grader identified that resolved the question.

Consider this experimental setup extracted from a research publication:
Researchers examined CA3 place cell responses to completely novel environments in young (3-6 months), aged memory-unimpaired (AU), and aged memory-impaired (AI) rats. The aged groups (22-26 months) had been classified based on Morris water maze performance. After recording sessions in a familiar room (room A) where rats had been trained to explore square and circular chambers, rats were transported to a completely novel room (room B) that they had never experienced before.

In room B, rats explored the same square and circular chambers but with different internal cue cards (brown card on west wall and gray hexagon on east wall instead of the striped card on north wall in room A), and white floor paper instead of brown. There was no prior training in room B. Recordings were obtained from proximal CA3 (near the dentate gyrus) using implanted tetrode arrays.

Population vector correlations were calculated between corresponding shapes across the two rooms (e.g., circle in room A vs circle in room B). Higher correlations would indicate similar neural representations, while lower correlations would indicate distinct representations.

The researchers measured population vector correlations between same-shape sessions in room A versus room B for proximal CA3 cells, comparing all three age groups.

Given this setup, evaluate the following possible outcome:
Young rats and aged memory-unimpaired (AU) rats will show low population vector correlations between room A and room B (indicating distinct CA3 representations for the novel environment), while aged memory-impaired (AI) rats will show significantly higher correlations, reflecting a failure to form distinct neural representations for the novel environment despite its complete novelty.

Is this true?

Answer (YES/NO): NO